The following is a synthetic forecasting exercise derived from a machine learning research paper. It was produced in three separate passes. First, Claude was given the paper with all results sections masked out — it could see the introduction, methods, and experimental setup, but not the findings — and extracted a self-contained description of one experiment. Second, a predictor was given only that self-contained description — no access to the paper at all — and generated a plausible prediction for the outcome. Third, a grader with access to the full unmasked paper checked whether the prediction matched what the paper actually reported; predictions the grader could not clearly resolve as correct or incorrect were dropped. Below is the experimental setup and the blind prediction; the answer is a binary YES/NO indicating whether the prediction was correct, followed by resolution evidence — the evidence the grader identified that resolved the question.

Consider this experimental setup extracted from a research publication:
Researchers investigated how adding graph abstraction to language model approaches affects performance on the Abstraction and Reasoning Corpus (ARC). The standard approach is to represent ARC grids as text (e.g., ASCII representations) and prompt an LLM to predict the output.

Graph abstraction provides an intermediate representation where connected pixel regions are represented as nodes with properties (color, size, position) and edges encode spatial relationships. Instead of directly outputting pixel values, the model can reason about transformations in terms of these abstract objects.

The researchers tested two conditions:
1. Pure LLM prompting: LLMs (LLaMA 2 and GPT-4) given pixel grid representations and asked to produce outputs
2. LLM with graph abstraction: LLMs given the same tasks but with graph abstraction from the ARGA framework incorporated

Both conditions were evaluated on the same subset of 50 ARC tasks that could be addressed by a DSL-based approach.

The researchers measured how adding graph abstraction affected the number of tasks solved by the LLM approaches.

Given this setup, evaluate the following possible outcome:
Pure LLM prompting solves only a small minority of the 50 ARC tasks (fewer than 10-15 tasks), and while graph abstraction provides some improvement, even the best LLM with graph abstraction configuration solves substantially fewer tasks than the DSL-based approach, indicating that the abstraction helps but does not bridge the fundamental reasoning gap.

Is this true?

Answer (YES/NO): NO